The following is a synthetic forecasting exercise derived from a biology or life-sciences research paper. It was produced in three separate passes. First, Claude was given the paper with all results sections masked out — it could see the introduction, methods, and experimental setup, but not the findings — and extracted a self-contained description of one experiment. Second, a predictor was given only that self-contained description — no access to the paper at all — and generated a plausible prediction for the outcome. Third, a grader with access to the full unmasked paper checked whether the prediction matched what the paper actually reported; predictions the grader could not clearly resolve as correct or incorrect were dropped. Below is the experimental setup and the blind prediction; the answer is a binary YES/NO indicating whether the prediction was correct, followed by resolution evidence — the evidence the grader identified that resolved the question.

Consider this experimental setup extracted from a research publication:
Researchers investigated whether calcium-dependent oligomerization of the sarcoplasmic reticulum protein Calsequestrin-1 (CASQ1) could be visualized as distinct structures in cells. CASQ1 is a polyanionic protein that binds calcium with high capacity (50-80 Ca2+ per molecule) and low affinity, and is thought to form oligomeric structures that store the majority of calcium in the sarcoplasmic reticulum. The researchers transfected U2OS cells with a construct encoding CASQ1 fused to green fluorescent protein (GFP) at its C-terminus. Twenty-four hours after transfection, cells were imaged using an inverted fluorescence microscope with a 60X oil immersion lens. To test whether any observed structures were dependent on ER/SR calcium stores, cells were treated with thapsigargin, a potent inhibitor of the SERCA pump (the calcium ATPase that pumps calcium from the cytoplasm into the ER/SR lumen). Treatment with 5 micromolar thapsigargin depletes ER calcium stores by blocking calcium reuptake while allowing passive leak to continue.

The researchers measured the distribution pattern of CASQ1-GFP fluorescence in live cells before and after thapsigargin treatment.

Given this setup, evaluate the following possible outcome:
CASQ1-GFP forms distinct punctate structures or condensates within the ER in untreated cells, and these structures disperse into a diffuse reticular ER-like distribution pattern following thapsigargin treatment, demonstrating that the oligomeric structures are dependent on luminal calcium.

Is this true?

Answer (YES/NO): YES